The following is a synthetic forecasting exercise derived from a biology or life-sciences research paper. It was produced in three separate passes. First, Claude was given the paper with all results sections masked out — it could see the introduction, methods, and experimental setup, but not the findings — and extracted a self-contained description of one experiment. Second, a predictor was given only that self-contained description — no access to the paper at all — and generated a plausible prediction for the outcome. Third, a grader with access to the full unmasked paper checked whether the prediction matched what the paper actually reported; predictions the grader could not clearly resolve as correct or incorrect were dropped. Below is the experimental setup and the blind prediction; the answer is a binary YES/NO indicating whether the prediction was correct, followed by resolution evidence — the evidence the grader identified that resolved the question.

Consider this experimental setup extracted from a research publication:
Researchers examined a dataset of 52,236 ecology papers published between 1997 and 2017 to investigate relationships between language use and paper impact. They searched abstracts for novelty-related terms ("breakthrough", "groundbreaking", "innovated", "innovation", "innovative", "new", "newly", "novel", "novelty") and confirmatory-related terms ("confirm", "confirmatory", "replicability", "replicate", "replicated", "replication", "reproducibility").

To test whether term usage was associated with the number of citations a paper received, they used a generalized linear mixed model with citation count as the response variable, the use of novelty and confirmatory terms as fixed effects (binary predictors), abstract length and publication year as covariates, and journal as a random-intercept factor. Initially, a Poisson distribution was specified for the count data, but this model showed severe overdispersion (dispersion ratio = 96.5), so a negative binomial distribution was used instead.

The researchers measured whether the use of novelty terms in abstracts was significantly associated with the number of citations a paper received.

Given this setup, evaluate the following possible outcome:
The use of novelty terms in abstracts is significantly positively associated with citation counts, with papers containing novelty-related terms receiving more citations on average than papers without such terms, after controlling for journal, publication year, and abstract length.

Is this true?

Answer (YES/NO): YES